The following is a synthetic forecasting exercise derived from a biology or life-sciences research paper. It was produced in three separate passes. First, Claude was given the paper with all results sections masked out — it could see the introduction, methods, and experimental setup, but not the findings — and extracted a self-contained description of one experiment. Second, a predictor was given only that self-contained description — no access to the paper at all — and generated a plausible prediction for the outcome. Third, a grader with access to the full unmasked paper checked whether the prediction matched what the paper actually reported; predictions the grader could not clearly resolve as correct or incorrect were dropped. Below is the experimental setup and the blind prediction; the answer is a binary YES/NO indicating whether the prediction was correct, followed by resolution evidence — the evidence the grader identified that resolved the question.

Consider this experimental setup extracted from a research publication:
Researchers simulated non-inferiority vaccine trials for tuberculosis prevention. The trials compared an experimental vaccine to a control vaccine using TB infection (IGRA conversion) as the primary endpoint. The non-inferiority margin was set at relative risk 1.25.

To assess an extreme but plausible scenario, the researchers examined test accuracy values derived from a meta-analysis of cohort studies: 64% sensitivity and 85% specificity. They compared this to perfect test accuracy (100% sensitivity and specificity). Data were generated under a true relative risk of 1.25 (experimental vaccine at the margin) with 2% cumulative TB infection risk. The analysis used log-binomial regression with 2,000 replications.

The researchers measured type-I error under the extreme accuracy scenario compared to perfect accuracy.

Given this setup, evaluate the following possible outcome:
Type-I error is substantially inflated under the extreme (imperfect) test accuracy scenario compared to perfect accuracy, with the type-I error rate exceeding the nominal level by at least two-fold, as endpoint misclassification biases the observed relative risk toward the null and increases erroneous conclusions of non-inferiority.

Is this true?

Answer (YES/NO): YES